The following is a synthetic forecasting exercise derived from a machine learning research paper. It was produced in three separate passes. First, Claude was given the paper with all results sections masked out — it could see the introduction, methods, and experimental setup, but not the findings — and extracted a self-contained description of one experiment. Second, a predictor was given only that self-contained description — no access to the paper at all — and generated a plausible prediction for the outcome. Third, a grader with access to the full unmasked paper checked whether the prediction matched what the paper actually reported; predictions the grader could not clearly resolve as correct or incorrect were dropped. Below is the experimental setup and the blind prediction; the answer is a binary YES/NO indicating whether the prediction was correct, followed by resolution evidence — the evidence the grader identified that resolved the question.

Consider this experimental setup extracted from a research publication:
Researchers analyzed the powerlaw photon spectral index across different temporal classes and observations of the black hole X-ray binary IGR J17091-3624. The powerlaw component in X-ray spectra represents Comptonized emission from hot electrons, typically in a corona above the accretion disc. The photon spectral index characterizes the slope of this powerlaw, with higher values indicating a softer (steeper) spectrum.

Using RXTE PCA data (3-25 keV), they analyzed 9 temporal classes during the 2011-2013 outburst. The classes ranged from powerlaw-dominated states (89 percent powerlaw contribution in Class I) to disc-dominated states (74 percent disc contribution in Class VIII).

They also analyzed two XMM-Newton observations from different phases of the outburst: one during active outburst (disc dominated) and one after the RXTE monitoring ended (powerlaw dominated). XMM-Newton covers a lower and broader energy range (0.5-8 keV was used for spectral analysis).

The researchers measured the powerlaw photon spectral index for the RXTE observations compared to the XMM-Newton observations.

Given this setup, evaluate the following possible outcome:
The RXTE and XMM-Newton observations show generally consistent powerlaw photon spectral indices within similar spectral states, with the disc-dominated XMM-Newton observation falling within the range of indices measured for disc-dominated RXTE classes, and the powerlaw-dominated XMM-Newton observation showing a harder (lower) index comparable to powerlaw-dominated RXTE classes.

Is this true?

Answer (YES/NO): NO